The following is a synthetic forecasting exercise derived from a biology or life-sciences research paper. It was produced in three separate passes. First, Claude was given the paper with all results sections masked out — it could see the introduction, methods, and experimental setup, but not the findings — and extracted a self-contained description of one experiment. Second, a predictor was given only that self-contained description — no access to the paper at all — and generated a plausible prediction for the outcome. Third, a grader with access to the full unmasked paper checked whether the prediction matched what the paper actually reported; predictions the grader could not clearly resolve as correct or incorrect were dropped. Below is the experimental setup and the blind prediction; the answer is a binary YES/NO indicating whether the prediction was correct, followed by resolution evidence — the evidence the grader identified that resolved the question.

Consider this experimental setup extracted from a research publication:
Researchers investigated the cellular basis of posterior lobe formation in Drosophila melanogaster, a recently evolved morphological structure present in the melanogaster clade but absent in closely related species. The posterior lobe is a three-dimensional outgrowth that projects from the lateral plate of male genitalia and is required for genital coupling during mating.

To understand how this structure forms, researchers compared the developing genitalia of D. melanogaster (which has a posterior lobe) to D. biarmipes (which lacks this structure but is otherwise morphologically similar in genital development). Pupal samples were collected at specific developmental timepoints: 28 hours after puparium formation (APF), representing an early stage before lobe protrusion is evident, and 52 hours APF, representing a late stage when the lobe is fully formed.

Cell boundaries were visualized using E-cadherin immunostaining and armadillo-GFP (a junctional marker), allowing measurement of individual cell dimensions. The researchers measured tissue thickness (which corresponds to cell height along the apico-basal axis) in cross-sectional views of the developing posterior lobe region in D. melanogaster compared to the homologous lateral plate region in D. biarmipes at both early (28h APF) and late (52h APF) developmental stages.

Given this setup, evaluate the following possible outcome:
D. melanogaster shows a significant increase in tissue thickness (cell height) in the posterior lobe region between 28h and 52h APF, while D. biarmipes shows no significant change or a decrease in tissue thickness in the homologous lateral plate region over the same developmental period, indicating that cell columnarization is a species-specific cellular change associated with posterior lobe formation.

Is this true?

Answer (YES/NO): YES